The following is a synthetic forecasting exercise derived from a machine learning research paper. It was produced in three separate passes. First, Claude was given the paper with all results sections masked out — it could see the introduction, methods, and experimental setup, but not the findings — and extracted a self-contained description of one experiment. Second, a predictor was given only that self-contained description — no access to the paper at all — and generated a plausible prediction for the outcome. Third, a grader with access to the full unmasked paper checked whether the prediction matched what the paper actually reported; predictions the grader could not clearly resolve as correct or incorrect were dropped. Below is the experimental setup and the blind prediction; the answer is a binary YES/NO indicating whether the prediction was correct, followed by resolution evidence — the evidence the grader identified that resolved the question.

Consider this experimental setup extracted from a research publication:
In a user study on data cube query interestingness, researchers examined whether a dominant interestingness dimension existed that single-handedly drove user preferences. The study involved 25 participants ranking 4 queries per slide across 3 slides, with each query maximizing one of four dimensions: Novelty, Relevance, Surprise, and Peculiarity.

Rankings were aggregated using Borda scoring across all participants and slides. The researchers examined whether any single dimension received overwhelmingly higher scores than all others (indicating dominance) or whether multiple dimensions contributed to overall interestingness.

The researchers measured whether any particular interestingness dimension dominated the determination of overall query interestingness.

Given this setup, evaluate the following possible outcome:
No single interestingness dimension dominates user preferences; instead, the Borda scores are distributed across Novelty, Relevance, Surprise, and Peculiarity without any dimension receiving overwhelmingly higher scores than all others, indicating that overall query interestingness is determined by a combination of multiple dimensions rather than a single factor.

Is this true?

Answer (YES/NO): YES